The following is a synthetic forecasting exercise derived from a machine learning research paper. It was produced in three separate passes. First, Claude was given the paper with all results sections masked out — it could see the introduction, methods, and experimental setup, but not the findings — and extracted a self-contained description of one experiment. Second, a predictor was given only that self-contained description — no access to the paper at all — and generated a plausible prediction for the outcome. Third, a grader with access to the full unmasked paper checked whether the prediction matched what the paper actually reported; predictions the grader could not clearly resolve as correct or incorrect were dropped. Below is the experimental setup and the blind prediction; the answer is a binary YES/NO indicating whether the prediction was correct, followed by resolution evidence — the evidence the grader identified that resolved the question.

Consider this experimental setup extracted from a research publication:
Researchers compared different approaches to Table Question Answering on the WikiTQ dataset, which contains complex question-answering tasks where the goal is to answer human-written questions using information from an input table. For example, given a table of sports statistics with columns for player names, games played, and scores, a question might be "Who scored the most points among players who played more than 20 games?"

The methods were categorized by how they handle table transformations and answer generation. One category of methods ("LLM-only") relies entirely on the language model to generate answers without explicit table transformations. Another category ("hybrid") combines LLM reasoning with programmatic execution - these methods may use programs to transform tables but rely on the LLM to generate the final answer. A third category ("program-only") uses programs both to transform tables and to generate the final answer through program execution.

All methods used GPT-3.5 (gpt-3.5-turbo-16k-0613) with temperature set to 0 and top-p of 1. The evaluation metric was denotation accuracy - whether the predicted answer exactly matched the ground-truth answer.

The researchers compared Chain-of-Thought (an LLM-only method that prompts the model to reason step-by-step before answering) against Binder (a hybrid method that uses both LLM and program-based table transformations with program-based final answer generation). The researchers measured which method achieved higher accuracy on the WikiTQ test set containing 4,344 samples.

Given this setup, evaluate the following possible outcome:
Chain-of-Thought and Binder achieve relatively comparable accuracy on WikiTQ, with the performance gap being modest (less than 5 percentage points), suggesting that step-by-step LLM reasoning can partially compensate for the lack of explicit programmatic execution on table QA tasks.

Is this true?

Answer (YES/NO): YES